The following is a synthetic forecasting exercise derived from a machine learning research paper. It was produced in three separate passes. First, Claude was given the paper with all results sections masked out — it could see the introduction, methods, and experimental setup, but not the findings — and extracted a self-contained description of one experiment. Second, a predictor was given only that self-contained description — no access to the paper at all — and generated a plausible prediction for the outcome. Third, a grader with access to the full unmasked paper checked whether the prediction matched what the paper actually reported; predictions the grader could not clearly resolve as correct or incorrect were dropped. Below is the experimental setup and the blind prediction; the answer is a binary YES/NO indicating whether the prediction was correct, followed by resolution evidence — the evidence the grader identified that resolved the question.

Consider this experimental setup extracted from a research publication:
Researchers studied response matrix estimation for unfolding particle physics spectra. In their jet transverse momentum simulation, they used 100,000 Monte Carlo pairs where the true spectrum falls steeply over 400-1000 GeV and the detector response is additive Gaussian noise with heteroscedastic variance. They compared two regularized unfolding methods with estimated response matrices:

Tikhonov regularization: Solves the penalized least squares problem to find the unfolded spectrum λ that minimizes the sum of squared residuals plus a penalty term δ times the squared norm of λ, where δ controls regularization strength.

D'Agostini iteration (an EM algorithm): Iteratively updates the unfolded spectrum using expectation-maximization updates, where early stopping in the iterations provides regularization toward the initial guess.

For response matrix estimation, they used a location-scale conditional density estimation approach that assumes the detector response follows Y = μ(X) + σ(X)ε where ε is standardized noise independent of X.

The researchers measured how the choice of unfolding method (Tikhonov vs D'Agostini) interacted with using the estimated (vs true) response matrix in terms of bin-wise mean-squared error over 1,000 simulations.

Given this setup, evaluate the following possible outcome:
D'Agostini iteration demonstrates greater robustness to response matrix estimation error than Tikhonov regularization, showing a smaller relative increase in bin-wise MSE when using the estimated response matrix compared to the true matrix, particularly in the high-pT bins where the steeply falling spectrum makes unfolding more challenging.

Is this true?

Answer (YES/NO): YES